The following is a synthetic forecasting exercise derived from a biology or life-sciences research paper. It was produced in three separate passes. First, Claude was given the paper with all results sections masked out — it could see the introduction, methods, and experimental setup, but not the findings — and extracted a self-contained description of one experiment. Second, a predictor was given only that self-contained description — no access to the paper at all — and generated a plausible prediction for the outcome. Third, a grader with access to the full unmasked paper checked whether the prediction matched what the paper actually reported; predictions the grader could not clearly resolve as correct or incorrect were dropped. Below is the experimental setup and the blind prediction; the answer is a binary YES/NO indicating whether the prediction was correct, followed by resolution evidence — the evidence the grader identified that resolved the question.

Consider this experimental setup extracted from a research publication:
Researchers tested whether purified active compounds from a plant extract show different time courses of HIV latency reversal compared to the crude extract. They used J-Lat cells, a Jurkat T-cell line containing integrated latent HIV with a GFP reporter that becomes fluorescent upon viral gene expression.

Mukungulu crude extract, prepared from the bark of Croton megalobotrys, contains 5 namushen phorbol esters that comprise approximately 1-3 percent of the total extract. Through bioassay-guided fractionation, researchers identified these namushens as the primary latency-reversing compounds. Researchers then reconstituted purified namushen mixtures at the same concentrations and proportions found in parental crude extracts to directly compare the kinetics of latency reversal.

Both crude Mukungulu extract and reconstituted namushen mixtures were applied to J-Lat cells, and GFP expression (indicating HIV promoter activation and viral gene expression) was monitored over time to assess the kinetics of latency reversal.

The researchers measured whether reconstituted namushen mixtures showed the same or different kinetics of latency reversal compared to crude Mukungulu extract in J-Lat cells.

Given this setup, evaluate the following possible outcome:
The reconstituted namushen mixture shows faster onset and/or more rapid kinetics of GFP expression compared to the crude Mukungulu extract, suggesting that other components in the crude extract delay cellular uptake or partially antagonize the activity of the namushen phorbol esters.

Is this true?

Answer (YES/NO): NO